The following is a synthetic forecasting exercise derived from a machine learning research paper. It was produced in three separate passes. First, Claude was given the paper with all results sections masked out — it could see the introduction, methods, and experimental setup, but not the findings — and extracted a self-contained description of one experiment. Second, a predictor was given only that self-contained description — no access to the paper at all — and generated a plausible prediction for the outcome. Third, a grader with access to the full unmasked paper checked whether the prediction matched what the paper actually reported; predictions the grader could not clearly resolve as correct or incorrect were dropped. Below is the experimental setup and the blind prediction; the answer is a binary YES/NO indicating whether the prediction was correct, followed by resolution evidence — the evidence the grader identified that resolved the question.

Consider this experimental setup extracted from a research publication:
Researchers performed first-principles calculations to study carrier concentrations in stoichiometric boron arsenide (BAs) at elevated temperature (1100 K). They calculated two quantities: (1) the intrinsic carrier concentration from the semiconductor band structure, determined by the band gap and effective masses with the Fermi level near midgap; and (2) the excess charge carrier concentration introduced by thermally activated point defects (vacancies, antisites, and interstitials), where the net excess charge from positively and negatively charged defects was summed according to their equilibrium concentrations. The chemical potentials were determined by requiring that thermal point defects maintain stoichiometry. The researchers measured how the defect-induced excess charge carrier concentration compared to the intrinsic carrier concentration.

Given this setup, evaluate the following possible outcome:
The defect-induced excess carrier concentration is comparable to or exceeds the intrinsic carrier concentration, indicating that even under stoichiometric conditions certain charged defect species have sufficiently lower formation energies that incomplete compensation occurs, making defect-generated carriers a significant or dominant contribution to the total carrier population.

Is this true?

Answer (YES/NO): NO